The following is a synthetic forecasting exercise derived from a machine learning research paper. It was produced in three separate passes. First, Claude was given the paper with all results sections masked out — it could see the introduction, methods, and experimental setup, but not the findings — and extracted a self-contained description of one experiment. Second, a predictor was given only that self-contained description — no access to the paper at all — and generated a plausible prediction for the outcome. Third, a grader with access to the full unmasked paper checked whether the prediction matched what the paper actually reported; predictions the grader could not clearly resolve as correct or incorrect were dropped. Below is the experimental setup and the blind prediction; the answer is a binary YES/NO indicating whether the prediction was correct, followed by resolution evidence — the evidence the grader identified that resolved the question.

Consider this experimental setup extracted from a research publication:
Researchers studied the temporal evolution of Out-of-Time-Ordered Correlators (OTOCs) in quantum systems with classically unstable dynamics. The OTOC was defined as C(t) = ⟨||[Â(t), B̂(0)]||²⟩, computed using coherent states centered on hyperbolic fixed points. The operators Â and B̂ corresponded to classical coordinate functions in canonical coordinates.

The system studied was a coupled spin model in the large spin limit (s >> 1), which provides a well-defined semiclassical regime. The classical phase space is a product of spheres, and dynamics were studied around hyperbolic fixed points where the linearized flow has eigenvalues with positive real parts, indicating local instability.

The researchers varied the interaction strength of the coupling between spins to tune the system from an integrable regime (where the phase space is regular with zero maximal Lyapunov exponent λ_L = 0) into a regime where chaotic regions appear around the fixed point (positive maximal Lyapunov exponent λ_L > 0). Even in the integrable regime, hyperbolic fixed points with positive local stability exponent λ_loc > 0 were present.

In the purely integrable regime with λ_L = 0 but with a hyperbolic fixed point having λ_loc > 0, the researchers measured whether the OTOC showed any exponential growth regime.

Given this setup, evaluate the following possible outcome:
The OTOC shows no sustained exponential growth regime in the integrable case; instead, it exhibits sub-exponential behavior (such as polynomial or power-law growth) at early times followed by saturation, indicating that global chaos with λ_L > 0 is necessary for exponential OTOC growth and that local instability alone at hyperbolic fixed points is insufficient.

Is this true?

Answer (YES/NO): NO